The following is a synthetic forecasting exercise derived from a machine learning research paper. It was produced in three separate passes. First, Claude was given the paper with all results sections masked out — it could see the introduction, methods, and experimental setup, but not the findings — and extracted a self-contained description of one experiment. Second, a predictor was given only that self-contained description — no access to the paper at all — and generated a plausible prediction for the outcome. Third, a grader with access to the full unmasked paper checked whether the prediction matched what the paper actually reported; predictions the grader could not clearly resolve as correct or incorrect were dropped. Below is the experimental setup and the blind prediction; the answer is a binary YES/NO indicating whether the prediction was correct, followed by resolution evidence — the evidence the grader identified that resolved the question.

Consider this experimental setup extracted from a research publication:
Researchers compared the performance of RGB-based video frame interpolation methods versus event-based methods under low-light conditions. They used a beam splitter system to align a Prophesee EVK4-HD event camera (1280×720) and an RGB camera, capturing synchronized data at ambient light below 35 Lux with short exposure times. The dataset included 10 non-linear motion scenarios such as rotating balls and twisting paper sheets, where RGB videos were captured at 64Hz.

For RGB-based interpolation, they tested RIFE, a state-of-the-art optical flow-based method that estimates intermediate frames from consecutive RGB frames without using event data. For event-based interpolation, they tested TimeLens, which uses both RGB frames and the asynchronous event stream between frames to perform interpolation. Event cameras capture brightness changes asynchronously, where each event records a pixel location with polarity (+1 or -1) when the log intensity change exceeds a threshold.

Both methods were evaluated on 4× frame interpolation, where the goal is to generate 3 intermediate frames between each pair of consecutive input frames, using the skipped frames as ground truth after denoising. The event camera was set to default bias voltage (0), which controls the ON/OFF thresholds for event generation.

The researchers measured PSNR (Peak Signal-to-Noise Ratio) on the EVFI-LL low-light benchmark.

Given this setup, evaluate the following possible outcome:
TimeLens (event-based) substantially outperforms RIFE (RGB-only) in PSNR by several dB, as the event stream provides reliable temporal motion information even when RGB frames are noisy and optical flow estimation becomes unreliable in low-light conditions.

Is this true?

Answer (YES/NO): NO